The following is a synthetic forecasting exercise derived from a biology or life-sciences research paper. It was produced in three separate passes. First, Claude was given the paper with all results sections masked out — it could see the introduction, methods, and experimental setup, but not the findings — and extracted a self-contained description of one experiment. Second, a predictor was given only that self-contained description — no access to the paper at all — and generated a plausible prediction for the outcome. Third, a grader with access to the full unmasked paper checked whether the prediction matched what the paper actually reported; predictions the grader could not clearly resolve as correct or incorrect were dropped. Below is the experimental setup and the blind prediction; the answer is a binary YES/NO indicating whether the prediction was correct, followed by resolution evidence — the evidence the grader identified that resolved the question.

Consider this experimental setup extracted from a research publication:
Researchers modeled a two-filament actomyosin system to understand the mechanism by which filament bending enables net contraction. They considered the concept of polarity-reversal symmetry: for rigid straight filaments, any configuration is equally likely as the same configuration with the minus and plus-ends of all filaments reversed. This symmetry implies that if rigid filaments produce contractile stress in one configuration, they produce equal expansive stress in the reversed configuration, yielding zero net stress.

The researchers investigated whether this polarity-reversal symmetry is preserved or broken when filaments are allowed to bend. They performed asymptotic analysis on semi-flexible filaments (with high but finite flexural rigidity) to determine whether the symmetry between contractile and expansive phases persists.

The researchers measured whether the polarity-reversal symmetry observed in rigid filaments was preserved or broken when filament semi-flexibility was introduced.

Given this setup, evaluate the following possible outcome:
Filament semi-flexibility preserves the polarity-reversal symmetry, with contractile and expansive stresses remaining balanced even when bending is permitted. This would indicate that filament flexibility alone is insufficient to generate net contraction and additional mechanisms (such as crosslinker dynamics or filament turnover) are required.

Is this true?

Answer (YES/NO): NO